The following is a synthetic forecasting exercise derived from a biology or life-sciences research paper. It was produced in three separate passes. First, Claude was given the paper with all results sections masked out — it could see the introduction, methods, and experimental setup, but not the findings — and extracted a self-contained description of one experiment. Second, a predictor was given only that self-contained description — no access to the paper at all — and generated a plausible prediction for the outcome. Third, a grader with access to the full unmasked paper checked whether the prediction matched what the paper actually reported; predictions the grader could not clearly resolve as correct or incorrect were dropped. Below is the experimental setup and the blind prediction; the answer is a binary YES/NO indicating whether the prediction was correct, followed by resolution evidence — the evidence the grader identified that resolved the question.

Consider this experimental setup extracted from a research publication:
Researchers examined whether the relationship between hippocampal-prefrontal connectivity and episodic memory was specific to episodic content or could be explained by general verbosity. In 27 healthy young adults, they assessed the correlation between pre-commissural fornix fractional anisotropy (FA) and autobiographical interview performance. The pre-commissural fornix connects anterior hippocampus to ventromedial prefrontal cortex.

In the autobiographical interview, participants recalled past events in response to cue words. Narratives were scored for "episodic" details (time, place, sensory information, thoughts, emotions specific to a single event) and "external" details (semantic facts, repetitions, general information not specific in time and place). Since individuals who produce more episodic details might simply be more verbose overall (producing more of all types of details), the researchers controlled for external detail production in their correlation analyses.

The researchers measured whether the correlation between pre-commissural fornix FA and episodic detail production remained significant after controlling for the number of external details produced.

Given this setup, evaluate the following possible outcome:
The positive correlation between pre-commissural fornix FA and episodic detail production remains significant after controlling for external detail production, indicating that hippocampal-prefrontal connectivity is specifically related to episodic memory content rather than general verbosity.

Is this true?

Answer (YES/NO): YES